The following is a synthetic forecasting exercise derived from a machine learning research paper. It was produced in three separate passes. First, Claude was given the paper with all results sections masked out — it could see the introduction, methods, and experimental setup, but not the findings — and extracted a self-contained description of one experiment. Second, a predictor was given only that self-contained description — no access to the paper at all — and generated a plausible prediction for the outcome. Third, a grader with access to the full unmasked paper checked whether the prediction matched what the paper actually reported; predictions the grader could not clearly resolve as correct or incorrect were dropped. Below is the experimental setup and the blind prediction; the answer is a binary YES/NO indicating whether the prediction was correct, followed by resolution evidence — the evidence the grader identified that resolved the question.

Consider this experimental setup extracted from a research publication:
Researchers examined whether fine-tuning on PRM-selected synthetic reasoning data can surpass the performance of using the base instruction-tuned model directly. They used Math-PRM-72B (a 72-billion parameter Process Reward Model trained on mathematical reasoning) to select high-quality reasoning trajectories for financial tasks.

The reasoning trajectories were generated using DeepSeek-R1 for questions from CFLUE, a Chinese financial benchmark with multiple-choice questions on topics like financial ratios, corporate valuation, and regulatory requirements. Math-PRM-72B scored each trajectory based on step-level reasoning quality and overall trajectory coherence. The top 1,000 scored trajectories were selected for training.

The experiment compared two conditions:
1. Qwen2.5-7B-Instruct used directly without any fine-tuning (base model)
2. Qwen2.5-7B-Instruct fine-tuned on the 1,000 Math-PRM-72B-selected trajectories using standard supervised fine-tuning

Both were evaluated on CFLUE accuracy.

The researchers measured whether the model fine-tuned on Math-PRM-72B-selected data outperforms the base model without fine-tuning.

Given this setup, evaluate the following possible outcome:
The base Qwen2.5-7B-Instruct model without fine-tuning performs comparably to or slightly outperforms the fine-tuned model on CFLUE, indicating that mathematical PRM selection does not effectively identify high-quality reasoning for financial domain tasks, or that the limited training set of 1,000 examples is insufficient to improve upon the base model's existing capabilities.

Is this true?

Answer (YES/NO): NO